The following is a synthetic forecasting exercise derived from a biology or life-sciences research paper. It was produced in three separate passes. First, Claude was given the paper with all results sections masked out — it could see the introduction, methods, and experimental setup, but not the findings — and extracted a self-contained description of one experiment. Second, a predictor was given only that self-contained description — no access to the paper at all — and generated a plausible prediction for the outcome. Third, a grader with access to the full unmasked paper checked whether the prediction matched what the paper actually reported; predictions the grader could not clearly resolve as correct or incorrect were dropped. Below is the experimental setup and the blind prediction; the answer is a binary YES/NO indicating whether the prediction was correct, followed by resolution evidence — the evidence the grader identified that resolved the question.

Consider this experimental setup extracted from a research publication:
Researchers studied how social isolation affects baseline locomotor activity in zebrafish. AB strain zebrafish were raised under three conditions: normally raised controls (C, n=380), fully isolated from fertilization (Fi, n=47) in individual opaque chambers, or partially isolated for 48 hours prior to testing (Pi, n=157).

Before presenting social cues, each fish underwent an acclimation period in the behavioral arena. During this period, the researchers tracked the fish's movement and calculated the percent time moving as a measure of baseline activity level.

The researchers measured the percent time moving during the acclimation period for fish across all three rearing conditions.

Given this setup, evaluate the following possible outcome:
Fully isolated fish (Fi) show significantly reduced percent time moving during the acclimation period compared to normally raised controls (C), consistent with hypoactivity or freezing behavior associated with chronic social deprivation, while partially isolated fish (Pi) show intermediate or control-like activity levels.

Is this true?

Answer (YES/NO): NO